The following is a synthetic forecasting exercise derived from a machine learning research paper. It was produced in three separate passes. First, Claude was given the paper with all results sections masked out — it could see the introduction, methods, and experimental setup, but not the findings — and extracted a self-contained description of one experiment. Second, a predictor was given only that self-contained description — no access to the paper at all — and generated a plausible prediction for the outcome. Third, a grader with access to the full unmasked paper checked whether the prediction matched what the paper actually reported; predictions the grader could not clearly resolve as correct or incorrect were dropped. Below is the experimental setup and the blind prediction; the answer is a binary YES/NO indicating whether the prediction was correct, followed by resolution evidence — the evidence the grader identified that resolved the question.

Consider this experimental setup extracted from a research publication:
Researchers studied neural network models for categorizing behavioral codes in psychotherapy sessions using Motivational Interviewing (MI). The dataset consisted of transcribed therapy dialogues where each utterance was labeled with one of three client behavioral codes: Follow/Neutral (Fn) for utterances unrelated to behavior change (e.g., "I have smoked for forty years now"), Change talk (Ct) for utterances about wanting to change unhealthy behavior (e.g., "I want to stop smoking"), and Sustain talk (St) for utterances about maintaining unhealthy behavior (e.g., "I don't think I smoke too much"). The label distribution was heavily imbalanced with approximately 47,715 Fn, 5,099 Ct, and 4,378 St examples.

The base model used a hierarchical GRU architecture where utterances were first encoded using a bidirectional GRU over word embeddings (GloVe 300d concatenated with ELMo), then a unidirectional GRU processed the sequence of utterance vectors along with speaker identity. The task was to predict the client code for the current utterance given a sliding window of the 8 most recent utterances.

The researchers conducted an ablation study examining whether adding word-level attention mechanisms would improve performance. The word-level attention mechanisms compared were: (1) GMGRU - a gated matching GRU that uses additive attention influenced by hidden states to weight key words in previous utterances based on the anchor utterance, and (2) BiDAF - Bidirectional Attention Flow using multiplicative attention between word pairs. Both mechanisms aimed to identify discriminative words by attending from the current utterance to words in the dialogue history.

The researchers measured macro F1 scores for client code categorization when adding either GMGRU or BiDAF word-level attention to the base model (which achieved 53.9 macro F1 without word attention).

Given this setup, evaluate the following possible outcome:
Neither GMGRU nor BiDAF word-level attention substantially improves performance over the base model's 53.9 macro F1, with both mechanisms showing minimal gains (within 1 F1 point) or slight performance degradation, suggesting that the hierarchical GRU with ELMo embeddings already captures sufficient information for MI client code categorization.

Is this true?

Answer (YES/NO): NO